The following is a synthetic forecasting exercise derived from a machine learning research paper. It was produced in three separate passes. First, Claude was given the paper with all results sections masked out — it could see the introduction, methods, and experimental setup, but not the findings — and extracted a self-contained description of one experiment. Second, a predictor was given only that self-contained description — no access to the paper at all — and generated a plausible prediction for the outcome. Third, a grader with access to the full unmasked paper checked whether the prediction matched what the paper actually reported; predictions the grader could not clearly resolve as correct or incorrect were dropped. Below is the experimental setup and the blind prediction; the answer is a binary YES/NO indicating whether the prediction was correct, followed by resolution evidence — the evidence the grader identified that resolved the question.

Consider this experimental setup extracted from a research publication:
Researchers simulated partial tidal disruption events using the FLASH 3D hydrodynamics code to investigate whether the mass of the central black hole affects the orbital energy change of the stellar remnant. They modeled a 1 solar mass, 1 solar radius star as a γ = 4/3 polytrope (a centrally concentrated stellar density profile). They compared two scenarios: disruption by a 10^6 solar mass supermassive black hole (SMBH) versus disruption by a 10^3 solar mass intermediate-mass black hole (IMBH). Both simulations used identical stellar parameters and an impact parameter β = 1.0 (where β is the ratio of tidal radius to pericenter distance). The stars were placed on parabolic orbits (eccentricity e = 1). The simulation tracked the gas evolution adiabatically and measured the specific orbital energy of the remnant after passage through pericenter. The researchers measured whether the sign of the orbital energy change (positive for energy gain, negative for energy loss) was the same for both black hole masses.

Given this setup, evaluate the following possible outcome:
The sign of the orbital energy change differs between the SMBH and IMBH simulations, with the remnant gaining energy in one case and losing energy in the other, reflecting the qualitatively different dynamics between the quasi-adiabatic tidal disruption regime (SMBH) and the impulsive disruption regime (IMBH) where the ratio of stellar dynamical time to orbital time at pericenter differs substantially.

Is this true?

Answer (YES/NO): NO